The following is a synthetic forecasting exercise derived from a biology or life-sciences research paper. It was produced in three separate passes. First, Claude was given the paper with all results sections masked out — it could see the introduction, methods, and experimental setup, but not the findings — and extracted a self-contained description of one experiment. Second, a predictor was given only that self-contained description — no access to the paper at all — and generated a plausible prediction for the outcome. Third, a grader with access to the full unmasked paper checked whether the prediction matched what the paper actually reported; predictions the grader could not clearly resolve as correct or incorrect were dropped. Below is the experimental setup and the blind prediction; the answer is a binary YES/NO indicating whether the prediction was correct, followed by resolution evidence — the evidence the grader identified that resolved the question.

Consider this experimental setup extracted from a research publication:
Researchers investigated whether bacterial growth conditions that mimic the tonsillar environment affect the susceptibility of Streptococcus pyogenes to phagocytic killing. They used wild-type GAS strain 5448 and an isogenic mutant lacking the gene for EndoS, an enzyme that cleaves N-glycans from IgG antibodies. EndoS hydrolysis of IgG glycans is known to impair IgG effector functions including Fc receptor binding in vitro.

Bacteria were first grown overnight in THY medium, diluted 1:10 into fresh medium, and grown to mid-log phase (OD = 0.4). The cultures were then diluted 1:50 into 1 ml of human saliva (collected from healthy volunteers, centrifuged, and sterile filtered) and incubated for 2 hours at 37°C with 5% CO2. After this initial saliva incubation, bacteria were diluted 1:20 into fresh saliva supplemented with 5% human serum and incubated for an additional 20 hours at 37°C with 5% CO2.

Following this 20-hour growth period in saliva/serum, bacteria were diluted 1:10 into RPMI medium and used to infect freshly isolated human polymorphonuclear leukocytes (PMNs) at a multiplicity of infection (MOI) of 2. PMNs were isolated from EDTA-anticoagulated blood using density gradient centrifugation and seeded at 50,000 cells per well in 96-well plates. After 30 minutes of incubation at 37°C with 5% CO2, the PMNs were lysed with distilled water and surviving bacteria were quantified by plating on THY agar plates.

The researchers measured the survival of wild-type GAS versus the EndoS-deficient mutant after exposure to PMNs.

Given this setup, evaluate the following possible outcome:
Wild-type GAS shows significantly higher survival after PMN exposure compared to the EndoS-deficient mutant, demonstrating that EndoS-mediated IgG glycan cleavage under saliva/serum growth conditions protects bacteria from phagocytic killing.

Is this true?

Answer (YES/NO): YES